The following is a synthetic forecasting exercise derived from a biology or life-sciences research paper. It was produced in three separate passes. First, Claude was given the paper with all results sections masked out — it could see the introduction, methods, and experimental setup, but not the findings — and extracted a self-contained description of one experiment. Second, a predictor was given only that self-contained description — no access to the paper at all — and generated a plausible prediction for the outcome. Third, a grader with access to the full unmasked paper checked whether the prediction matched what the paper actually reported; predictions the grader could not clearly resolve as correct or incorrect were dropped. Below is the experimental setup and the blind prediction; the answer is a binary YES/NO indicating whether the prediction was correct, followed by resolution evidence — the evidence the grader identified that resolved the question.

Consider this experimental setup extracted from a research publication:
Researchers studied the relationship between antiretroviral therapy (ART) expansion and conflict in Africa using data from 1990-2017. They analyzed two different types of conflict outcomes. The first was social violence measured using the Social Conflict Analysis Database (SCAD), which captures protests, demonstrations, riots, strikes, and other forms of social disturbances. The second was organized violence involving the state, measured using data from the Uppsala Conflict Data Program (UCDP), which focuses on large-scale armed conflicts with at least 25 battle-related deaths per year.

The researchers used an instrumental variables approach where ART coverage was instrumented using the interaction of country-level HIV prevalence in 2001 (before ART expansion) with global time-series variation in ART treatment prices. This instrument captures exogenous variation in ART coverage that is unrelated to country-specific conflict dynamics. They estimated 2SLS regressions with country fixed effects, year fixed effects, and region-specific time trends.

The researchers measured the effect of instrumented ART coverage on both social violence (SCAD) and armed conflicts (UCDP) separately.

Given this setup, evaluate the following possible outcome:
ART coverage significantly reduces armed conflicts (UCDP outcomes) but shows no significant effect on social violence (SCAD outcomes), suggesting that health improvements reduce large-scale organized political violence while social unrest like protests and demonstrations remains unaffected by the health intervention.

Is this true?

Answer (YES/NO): NO